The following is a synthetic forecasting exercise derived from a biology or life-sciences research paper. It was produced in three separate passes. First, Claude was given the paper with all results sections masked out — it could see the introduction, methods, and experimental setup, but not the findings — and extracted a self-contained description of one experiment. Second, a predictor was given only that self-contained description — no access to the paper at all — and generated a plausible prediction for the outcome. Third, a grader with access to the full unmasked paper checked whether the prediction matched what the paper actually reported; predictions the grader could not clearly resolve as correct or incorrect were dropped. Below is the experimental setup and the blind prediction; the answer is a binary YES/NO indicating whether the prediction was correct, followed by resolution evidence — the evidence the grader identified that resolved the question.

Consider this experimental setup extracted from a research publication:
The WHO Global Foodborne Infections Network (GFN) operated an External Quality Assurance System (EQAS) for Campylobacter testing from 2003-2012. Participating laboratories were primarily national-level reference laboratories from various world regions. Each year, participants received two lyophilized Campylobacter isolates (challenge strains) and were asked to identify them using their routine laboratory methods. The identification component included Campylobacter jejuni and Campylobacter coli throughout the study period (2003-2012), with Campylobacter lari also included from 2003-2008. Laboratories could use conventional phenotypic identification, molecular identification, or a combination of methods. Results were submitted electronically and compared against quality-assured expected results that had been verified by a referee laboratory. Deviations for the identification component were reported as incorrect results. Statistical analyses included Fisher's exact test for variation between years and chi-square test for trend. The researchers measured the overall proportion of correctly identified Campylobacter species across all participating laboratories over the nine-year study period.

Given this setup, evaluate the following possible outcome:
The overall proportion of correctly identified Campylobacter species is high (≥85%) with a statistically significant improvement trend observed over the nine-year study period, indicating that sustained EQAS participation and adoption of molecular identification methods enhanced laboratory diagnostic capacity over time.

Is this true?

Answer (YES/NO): NO